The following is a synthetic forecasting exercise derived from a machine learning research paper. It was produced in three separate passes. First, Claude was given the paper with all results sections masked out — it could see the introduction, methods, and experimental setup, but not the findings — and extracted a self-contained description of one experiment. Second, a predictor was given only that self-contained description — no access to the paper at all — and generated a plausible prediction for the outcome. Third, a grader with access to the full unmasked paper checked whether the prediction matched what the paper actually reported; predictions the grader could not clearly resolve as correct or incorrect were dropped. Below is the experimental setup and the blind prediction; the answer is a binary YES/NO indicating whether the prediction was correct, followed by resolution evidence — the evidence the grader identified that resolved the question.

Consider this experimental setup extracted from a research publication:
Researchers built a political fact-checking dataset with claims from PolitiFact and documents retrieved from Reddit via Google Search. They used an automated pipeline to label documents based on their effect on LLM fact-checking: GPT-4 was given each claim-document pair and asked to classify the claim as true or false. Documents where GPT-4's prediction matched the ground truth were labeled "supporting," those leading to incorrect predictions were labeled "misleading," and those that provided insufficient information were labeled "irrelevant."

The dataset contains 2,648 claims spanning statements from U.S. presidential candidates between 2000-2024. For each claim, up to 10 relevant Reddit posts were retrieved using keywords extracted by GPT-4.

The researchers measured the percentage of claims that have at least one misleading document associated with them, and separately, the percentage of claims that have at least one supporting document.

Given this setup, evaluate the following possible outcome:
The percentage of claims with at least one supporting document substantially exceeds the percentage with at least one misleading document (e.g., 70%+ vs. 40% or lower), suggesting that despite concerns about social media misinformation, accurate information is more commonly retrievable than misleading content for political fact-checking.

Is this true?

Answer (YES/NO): NO